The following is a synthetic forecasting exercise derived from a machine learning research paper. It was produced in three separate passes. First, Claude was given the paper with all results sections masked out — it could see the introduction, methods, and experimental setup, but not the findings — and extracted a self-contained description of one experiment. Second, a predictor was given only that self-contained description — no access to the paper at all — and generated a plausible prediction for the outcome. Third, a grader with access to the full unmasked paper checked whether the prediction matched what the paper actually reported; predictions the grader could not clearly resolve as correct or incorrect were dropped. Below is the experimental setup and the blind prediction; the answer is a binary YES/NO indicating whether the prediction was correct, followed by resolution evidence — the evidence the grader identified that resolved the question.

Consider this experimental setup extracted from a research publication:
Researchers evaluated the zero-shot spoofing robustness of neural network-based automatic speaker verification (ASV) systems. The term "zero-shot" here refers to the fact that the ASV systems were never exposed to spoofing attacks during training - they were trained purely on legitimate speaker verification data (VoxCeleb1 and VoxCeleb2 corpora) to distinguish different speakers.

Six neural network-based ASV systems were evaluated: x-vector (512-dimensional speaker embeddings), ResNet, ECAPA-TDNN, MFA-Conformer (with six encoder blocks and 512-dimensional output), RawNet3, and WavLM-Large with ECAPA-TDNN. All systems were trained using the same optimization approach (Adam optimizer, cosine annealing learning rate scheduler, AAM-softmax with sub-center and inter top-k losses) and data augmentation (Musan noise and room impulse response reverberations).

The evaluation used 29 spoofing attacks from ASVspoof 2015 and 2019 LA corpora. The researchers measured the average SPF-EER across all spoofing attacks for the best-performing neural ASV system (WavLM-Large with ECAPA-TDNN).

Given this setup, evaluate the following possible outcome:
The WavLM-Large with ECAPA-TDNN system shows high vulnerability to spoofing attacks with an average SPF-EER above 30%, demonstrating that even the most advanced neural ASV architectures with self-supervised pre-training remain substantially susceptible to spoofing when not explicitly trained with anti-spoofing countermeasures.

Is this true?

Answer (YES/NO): NO